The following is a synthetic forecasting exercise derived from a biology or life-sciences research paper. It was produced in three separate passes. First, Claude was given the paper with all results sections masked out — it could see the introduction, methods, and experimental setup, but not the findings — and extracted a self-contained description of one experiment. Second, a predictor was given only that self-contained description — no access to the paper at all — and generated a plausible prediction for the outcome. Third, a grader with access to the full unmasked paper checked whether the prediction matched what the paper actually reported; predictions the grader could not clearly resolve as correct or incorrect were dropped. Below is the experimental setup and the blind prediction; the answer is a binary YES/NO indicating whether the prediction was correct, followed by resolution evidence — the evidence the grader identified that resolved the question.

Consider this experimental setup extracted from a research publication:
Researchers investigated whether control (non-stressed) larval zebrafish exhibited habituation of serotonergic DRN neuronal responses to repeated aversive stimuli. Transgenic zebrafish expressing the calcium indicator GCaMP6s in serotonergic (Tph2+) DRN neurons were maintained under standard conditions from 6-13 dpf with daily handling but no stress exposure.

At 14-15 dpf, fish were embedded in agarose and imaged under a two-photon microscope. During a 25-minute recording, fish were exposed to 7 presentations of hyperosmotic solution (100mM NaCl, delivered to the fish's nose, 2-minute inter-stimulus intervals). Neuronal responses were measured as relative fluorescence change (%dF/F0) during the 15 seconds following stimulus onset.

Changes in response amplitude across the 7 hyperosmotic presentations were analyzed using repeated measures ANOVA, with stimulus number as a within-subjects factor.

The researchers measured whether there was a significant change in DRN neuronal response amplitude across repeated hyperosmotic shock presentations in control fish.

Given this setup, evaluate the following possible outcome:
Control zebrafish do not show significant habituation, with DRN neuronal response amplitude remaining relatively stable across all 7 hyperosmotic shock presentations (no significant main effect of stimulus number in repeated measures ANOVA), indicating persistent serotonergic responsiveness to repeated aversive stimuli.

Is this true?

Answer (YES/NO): NO